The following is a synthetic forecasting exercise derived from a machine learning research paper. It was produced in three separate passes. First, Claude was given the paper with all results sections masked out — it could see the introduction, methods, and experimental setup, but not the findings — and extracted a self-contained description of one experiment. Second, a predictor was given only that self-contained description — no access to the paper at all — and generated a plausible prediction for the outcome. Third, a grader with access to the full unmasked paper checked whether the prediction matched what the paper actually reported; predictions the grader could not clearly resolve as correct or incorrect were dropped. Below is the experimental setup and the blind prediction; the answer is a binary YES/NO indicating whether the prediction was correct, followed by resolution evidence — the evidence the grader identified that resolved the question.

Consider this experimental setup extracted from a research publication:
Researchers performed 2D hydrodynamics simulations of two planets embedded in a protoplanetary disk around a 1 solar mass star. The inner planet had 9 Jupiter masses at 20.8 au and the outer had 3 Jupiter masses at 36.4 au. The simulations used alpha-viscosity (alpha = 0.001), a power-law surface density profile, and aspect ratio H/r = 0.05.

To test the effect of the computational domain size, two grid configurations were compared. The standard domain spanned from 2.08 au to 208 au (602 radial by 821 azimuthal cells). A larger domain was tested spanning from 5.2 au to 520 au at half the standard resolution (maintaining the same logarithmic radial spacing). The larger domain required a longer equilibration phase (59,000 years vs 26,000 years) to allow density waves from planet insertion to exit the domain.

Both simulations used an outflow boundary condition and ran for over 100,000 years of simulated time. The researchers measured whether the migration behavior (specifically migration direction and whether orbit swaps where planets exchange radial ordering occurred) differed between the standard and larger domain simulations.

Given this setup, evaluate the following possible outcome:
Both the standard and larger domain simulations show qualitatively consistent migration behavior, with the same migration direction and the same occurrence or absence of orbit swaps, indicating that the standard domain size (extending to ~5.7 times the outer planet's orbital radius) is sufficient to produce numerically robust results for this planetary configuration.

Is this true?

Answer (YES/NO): NO